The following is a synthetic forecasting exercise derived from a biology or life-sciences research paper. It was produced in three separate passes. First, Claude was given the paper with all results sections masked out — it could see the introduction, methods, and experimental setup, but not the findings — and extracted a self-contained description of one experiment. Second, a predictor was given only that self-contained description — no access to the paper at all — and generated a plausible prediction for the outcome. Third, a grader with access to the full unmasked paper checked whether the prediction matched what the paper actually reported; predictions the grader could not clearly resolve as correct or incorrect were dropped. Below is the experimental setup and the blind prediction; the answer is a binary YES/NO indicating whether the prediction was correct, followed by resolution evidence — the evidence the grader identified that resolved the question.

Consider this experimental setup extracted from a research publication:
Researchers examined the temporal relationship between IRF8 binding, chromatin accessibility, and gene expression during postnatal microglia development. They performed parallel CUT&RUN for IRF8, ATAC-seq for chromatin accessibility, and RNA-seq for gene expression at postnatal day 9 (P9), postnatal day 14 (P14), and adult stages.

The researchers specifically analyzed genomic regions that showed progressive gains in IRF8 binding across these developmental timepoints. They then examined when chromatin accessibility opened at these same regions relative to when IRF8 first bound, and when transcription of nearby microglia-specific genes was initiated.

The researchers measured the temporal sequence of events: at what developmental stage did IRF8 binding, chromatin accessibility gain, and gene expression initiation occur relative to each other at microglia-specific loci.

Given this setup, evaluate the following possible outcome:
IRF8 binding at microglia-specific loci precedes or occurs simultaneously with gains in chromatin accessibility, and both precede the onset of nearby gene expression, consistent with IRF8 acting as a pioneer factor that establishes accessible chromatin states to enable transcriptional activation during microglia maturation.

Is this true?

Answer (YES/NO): YES